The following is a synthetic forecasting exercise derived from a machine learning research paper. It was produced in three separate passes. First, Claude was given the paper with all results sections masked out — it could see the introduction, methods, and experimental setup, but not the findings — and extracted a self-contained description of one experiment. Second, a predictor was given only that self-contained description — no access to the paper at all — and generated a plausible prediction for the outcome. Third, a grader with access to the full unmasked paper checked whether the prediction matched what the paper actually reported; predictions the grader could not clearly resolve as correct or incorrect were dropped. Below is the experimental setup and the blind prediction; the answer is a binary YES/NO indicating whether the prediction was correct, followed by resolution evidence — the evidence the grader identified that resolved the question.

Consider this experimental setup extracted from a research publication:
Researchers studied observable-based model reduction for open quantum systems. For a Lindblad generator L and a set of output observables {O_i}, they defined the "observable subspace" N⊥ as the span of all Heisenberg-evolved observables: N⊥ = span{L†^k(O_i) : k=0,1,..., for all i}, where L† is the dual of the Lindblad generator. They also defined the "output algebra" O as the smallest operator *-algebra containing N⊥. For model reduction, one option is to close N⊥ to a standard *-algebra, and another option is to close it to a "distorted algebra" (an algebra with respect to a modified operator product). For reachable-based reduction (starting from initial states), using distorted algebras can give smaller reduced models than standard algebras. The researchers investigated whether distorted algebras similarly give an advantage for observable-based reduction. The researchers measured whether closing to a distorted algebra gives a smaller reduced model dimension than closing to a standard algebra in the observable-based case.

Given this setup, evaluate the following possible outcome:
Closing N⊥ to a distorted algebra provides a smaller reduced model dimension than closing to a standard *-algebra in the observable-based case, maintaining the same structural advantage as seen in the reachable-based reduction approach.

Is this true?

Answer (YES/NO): NO